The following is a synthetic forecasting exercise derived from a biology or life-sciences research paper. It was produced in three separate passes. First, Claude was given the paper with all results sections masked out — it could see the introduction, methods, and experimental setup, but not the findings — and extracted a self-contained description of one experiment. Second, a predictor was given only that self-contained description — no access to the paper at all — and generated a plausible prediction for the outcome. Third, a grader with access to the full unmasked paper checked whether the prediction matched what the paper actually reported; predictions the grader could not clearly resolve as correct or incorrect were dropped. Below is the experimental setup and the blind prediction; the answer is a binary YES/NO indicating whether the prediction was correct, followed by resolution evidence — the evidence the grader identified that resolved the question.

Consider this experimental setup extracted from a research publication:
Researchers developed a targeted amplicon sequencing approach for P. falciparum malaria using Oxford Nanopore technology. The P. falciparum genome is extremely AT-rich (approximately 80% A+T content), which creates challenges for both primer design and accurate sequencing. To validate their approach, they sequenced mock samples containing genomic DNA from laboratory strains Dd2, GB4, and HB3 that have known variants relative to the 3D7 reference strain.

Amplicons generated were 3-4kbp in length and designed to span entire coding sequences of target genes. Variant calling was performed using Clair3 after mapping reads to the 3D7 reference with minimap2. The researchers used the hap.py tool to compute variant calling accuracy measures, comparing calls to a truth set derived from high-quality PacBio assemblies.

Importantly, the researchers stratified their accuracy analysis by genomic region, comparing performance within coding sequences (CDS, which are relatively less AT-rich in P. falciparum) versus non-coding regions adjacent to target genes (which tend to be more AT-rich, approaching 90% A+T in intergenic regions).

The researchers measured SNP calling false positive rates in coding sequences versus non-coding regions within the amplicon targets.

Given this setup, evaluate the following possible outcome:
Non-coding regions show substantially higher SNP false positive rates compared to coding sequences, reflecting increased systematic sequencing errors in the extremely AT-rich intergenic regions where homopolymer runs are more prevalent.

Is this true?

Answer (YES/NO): YES